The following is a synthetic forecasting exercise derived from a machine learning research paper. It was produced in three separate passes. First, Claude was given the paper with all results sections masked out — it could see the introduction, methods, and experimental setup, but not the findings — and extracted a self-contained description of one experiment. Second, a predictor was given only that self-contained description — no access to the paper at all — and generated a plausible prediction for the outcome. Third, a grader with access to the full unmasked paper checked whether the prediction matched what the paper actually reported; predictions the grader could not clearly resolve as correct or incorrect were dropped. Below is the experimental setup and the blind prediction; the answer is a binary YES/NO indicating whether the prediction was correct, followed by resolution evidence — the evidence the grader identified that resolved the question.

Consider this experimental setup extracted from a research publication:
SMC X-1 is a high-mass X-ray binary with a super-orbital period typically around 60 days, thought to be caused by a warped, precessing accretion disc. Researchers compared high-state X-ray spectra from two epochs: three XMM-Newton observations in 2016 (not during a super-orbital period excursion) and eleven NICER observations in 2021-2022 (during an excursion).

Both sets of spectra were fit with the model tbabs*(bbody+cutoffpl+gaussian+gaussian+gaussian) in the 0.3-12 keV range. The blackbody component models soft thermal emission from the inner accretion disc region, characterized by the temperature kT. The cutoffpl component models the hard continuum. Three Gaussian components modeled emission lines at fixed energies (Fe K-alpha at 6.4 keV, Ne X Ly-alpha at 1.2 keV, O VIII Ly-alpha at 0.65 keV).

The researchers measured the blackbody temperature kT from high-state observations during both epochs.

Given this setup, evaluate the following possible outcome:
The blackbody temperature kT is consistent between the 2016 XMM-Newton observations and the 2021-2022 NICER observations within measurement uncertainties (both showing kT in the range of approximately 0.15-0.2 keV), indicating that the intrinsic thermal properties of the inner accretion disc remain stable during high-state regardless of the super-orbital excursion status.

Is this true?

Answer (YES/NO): YES